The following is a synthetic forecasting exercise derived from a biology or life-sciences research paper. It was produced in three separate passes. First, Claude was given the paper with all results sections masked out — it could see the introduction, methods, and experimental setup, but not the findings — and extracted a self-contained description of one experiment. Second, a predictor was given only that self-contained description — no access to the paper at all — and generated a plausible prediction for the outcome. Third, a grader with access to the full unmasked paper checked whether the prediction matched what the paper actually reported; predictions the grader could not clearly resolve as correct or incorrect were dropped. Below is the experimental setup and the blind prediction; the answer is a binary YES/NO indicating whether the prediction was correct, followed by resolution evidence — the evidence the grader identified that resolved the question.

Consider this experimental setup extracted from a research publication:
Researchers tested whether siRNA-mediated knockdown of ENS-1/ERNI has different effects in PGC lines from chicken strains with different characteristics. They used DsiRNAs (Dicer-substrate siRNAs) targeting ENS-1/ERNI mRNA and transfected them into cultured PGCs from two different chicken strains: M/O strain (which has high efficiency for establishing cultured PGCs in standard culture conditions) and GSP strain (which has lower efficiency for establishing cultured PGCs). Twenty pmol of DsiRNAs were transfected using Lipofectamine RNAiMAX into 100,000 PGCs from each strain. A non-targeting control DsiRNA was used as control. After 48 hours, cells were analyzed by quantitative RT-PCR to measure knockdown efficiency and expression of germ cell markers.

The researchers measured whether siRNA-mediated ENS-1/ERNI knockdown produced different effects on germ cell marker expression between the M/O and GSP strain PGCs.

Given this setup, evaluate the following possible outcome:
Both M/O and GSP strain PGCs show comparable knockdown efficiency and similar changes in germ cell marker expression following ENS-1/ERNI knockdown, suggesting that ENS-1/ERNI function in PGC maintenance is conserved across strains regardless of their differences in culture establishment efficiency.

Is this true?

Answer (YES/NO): NO